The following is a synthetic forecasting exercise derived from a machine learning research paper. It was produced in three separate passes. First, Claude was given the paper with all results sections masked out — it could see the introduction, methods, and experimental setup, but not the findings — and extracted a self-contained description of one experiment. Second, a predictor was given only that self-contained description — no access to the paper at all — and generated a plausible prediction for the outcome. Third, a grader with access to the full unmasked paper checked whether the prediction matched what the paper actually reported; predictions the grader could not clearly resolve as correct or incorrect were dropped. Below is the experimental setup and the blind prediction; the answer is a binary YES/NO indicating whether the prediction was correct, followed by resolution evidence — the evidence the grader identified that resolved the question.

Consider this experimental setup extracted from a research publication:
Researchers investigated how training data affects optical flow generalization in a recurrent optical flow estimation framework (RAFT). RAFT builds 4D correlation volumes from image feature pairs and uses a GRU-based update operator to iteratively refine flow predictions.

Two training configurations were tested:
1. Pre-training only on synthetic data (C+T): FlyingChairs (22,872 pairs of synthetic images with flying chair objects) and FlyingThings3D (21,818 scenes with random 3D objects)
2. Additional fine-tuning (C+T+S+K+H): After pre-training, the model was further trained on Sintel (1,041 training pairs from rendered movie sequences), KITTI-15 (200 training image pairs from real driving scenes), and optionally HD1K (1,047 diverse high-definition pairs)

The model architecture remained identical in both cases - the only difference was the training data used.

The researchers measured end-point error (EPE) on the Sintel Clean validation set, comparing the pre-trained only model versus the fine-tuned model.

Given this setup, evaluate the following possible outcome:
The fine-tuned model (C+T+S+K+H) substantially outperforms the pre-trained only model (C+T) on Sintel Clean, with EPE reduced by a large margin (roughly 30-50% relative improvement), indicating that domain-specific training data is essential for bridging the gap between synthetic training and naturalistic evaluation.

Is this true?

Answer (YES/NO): YES